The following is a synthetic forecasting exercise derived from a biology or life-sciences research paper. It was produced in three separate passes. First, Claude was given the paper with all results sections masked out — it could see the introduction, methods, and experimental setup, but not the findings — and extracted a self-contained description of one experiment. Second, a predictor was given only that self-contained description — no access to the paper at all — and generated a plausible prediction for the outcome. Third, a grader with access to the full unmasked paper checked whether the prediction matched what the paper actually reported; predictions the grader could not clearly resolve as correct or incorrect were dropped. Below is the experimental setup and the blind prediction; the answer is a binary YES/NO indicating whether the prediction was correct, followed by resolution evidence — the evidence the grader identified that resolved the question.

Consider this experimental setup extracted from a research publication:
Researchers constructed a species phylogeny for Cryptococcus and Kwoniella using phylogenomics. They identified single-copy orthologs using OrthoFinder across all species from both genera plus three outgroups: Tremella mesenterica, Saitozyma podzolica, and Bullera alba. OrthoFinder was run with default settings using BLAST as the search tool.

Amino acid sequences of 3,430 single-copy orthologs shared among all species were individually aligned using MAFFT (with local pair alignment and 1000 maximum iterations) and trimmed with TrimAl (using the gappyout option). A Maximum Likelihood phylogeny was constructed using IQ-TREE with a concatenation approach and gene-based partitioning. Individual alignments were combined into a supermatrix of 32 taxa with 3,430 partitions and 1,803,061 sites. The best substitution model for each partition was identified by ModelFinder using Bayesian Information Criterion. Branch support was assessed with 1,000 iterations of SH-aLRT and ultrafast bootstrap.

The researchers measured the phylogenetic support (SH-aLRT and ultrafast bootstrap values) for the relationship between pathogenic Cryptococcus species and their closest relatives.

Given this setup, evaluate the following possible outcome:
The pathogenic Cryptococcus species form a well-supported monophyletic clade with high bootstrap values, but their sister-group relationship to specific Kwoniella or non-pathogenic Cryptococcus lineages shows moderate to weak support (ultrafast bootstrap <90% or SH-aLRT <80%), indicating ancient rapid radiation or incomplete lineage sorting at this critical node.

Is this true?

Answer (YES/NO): NO